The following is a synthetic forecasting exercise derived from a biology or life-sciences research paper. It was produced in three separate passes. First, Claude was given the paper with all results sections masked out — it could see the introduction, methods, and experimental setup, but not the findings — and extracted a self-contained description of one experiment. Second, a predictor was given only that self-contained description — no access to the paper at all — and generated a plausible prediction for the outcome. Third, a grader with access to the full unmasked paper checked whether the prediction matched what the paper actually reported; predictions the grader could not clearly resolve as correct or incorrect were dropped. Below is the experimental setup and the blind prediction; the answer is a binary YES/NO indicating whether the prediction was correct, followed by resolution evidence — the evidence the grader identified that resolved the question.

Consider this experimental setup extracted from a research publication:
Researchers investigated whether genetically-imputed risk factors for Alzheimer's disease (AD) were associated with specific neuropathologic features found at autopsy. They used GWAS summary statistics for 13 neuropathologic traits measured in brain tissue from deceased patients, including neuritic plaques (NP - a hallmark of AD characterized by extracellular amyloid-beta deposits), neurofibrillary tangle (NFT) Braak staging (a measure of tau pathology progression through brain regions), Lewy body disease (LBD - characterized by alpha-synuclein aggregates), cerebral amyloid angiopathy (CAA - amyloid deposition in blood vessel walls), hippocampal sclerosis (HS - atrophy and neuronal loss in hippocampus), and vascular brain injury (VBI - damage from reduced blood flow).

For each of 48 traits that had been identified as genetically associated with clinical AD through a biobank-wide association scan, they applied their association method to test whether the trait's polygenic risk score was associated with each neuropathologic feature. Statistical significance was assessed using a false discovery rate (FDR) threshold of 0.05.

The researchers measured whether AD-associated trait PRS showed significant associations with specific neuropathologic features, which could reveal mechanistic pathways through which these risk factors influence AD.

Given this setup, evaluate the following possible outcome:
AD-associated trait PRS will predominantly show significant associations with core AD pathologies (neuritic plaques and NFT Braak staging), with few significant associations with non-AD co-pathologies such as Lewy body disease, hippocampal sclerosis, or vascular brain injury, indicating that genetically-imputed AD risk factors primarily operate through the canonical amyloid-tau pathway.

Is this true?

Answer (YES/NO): YES